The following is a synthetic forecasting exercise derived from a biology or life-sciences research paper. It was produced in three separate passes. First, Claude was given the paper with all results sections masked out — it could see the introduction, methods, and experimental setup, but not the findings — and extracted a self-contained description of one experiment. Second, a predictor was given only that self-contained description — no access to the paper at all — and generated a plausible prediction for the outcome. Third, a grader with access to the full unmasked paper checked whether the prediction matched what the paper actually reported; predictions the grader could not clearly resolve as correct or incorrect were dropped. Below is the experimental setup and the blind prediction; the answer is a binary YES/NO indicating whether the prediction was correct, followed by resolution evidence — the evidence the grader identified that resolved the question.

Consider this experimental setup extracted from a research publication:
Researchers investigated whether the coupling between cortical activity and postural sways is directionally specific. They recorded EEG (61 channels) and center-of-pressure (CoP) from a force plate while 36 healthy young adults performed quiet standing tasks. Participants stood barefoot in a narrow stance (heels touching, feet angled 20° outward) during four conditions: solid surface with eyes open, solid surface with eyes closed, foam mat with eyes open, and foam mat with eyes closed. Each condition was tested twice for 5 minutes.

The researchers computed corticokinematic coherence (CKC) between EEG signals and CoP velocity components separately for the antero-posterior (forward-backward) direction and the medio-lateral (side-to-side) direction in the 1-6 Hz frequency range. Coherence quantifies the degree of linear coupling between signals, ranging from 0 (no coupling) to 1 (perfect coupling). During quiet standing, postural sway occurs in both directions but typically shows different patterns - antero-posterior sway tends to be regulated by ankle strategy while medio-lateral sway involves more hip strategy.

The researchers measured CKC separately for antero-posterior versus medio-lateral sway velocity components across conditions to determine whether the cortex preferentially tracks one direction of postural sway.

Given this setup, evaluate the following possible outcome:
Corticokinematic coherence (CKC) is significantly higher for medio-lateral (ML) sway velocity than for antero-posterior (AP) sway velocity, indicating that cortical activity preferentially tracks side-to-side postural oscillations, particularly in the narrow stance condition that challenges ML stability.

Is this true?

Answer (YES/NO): NO